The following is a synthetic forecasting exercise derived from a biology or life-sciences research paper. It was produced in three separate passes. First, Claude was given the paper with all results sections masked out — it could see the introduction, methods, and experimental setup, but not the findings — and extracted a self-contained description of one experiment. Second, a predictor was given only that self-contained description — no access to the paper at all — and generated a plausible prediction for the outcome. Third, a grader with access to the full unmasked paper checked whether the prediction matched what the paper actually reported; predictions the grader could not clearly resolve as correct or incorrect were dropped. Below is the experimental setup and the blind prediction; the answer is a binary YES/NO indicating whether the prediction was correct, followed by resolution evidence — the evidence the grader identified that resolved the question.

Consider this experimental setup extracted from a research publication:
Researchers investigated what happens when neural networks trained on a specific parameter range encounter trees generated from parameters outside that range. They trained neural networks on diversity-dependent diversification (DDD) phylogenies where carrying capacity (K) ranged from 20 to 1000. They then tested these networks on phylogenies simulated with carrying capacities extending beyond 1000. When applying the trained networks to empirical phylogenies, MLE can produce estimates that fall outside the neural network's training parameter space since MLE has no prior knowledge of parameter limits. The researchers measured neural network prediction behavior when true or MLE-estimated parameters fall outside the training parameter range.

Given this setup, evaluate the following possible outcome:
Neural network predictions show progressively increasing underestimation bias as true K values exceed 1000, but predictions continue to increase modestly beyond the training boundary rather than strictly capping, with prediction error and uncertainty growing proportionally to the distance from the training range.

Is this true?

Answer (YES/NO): NO